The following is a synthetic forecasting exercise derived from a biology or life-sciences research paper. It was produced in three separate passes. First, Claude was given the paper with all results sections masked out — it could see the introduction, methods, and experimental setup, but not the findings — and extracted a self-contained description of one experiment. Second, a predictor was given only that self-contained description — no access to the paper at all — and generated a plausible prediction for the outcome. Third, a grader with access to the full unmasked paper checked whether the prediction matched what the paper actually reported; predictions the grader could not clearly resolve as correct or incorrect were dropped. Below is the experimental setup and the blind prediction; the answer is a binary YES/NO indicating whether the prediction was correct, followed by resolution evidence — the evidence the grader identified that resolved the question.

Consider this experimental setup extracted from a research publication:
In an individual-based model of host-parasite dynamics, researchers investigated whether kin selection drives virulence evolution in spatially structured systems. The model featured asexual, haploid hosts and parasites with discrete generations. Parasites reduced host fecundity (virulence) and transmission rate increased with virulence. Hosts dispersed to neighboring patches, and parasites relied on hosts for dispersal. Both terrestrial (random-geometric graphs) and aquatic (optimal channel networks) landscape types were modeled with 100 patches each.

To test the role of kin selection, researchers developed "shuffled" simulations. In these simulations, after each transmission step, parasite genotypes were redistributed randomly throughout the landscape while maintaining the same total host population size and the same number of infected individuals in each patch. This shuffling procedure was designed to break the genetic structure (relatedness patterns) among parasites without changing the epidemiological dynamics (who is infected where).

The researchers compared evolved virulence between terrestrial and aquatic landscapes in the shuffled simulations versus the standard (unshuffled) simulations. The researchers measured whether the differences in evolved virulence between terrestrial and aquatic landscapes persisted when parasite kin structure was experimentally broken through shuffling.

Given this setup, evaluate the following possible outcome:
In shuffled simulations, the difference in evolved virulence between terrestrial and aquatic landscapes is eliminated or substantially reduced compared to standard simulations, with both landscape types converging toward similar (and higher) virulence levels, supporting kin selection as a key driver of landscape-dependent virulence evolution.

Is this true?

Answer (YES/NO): YES